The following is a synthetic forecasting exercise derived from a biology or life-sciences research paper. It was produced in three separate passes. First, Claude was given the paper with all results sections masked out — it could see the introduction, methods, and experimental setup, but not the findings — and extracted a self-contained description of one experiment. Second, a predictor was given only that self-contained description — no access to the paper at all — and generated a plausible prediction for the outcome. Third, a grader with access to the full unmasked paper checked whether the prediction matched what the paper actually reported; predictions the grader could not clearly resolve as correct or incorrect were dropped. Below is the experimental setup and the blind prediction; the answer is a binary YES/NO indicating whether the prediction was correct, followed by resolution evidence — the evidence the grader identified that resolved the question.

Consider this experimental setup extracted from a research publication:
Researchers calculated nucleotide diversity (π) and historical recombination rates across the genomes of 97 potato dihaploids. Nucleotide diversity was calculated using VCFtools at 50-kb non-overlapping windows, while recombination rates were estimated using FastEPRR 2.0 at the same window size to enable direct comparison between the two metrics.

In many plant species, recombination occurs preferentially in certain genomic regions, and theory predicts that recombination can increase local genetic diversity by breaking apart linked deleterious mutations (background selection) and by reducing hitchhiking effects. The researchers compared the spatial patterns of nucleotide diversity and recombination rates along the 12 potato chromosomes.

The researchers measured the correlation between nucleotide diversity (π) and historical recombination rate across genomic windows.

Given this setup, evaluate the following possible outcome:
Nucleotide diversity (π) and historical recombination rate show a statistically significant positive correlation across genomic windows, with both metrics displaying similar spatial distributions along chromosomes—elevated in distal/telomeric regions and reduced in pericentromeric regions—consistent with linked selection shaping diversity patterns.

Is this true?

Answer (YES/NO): NO